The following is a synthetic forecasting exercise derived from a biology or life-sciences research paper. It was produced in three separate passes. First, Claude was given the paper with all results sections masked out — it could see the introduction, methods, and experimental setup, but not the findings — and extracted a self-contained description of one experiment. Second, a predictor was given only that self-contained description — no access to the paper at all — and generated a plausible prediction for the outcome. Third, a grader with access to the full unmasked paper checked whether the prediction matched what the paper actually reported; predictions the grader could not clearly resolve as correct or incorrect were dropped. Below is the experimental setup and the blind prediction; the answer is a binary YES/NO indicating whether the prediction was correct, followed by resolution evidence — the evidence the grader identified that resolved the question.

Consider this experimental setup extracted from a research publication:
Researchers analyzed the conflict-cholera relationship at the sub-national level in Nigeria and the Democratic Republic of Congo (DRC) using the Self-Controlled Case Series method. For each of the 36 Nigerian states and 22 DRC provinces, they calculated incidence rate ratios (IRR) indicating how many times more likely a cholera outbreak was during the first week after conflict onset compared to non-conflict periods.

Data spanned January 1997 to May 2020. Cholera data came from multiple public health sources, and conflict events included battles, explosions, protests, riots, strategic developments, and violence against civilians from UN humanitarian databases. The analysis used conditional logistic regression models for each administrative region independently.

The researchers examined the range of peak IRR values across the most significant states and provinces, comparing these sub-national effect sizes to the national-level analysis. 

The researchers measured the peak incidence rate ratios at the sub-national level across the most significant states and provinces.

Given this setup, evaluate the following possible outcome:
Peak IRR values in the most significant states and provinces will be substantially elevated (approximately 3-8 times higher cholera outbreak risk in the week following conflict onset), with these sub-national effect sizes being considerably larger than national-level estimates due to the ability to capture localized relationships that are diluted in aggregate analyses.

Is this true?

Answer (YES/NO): YES